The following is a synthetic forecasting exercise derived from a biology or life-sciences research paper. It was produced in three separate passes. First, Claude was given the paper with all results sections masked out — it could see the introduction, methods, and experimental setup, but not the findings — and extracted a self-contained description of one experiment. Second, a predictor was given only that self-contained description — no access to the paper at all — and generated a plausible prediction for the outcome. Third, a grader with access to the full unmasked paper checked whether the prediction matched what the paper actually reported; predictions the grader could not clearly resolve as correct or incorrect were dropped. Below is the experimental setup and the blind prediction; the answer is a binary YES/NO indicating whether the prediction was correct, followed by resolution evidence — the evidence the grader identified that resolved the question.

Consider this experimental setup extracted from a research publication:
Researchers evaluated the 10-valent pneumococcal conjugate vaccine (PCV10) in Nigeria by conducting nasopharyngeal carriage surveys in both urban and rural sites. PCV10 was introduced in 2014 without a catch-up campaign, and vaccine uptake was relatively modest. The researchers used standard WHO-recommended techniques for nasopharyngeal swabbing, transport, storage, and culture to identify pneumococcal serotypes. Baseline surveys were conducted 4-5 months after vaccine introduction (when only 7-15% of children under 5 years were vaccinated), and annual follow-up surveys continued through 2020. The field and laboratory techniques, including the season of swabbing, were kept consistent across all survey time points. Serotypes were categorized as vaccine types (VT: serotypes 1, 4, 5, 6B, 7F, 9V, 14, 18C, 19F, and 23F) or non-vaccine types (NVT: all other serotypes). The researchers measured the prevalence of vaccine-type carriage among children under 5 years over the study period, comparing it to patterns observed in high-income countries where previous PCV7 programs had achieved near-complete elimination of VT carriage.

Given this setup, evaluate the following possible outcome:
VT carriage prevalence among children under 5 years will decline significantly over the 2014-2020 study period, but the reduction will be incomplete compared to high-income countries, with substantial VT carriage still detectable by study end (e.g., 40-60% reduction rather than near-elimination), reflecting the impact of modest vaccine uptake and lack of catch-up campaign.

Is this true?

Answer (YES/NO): YES